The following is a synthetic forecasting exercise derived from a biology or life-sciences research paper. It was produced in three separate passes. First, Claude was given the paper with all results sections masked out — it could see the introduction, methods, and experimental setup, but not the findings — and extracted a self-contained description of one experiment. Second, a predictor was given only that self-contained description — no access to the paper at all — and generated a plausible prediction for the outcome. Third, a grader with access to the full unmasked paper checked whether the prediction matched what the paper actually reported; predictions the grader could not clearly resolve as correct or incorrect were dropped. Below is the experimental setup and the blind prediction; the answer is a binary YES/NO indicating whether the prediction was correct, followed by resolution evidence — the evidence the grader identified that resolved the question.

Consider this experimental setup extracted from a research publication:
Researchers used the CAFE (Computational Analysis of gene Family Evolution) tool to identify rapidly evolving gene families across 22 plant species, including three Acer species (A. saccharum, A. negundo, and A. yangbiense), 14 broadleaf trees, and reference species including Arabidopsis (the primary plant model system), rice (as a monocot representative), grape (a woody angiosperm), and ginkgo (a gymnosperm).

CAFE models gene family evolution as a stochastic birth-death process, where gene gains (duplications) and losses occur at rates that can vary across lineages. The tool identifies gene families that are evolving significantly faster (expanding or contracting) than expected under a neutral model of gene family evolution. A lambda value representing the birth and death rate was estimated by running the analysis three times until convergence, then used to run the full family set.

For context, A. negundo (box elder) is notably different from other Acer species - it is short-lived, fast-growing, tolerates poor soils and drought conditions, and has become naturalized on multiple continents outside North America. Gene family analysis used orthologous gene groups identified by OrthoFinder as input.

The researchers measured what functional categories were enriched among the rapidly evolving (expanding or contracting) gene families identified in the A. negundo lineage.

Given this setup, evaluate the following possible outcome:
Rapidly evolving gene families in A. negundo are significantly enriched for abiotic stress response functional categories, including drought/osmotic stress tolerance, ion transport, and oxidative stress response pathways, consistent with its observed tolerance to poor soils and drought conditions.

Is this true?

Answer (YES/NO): NO